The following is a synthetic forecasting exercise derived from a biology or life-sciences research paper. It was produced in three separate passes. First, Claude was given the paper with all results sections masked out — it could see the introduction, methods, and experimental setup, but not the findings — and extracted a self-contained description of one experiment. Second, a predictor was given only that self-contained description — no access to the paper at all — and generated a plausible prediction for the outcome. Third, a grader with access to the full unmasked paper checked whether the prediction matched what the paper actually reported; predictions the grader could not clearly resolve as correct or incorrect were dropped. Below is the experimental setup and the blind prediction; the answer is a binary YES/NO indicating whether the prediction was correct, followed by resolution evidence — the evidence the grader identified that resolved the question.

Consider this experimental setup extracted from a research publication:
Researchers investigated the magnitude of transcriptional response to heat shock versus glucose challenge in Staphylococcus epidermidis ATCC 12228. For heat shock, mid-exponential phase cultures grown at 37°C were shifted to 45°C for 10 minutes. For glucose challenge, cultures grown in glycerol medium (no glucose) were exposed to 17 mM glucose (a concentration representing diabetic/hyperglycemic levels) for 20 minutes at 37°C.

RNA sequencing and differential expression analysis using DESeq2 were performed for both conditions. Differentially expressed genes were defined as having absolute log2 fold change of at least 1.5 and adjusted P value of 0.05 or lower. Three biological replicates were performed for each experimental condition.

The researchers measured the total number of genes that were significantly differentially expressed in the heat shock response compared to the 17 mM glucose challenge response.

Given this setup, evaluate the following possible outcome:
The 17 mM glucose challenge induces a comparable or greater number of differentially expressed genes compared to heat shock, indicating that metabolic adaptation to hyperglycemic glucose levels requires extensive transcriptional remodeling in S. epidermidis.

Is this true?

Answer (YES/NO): NO